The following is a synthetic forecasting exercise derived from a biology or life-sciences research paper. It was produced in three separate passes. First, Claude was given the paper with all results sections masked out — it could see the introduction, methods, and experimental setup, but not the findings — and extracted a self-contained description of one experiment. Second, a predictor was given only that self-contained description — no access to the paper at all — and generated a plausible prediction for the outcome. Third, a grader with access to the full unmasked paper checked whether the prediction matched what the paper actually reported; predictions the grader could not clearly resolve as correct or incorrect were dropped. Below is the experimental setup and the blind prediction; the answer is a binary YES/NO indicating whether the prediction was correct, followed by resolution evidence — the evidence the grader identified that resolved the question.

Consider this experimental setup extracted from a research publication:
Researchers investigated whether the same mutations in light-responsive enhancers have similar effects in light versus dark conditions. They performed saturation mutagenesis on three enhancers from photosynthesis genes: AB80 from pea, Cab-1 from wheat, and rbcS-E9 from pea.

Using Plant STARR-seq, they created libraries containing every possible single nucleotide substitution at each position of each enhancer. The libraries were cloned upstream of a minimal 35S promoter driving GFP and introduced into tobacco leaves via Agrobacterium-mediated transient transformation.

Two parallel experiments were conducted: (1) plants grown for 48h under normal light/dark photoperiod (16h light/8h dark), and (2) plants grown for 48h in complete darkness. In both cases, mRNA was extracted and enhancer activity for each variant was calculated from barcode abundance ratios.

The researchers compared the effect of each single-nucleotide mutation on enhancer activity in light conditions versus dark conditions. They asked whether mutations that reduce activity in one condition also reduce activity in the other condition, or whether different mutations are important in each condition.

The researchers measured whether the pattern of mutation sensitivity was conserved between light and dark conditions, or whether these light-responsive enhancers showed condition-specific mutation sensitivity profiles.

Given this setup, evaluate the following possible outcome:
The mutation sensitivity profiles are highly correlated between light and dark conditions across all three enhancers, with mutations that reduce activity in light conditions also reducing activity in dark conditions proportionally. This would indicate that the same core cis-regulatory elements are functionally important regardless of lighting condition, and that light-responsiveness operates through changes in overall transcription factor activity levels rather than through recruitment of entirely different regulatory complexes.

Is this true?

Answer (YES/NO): NO